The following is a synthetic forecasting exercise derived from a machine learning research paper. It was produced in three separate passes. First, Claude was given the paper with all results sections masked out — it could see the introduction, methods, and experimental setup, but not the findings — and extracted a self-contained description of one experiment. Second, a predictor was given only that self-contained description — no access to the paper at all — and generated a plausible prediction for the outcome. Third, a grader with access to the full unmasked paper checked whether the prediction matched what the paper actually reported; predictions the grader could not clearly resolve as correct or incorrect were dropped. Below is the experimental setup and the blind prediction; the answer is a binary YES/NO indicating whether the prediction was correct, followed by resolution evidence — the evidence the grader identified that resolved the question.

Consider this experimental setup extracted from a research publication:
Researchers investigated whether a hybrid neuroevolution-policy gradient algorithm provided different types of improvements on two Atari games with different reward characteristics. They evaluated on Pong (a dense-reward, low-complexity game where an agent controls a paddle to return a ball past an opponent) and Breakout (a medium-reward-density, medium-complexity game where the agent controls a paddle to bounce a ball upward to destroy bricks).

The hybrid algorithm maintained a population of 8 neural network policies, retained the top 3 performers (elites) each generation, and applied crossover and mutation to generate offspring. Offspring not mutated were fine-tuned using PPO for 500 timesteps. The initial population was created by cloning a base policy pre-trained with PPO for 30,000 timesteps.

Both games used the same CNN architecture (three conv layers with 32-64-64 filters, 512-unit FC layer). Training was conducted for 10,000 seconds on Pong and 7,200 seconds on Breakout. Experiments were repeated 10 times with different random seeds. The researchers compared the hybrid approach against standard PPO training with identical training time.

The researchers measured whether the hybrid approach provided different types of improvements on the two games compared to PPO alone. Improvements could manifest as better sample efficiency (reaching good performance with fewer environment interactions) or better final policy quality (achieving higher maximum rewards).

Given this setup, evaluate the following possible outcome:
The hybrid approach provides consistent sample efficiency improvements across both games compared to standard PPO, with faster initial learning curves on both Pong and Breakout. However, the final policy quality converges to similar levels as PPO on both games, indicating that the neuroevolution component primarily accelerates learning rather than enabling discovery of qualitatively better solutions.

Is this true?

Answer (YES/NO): NO